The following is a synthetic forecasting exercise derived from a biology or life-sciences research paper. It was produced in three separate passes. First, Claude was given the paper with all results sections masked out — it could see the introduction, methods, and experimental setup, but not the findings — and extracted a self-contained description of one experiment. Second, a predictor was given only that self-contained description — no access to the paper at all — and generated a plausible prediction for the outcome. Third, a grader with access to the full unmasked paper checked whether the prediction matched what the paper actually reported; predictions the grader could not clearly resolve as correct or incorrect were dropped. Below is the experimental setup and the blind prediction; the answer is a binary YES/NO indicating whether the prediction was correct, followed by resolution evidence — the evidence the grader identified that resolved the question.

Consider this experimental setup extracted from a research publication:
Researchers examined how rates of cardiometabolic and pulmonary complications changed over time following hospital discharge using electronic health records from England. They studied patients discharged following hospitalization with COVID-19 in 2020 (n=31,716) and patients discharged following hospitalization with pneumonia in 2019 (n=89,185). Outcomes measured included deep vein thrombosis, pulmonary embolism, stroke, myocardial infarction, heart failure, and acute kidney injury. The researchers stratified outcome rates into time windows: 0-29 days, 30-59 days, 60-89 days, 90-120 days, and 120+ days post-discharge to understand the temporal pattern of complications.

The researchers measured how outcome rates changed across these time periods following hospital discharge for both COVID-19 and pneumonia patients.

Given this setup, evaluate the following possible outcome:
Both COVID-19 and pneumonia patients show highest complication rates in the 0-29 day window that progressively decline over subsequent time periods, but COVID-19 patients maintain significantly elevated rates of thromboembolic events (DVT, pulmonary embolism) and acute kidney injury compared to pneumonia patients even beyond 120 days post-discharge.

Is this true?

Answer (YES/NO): NO